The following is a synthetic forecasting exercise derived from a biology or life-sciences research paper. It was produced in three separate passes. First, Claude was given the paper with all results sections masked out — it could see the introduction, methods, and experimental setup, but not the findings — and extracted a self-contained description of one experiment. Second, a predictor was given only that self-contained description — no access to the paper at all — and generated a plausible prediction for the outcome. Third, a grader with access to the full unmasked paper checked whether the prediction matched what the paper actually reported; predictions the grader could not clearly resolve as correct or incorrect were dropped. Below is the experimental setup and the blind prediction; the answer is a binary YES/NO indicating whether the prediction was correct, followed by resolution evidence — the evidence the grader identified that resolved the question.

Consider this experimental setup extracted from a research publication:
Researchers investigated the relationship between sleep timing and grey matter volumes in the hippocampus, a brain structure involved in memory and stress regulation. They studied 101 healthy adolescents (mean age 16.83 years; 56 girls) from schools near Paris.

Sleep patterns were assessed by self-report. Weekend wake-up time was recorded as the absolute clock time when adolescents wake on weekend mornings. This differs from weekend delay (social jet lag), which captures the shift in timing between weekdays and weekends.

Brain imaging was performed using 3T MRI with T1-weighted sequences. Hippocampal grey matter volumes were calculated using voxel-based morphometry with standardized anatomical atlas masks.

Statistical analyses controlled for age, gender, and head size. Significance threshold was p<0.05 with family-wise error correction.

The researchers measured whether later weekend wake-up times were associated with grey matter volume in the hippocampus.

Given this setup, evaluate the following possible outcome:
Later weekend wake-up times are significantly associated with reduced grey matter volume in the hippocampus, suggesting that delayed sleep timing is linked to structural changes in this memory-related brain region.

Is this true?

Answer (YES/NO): NO